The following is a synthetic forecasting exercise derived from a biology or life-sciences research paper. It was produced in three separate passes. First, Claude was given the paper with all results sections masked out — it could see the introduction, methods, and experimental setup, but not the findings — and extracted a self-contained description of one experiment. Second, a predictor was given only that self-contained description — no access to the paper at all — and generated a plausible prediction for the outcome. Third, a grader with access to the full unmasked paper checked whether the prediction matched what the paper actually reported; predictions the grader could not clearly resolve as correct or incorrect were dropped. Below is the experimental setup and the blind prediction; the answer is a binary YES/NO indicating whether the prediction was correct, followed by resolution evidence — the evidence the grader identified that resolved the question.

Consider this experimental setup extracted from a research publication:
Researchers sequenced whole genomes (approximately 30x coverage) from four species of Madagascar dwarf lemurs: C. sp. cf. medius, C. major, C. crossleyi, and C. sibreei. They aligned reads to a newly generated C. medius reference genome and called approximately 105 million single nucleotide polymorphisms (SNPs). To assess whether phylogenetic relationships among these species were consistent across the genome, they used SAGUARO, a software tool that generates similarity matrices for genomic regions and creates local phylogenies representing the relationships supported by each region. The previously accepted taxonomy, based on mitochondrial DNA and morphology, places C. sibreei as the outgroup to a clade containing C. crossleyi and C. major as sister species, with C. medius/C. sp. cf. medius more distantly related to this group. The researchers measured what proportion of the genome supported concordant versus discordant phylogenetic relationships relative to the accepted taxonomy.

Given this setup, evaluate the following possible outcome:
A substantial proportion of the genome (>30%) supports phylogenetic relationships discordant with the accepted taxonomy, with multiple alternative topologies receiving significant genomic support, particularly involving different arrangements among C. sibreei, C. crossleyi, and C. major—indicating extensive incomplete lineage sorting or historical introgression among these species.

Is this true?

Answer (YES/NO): NO